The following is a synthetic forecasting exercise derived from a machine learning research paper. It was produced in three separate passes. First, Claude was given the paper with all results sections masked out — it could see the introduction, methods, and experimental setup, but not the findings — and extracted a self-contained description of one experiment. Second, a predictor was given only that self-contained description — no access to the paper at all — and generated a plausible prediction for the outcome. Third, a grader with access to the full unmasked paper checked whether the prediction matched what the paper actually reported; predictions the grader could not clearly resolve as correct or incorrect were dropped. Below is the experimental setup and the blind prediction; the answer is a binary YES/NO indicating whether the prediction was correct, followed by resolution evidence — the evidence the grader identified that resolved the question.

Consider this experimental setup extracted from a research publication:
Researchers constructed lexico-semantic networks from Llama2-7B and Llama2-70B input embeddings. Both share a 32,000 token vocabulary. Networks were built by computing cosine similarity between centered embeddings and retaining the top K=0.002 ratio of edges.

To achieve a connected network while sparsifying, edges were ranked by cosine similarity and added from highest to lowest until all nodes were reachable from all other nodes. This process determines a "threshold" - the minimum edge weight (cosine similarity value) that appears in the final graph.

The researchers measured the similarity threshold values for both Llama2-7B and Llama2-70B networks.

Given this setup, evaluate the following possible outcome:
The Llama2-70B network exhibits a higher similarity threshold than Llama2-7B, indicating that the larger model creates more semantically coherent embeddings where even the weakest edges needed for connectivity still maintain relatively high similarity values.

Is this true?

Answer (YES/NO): YES